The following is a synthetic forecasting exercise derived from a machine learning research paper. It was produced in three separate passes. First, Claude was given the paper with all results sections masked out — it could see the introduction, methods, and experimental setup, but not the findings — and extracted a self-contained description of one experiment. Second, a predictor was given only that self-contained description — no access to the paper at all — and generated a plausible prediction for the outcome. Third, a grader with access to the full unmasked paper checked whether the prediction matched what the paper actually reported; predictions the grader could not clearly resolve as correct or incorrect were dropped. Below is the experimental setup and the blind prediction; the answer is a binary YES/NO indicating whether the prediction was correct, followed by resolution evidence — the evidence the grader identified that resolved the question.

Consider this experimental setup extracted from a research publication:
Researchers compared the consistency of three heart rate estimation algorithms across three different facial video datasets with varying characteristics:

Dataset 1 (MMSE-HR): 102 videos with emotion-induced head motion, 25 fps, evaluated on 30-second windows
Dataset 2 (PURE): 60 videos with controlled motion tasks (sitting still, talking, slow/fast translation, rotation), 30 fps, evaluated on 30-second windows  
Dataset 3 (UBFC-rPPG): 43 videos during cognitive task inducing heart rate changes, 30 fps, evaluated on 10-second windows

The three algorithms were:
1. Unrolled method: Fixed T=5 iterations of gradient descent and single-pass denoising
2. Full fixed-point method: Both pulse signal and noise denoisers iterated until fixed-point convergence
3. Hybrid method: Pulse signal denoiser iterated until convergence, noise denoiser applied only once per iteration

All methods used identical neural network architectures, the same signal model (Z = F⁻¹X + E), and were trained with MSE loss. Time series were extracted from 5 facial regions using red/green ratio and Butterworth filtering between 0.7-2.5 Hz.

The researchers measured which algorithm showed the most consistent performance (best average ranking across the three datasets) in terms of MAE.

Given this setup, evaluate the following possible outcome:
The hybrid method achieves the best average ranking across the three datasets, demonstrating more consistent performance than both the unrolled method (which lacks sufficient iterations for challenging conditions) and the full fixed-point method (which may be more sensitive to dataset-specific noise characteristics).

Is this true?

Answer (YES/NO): YES